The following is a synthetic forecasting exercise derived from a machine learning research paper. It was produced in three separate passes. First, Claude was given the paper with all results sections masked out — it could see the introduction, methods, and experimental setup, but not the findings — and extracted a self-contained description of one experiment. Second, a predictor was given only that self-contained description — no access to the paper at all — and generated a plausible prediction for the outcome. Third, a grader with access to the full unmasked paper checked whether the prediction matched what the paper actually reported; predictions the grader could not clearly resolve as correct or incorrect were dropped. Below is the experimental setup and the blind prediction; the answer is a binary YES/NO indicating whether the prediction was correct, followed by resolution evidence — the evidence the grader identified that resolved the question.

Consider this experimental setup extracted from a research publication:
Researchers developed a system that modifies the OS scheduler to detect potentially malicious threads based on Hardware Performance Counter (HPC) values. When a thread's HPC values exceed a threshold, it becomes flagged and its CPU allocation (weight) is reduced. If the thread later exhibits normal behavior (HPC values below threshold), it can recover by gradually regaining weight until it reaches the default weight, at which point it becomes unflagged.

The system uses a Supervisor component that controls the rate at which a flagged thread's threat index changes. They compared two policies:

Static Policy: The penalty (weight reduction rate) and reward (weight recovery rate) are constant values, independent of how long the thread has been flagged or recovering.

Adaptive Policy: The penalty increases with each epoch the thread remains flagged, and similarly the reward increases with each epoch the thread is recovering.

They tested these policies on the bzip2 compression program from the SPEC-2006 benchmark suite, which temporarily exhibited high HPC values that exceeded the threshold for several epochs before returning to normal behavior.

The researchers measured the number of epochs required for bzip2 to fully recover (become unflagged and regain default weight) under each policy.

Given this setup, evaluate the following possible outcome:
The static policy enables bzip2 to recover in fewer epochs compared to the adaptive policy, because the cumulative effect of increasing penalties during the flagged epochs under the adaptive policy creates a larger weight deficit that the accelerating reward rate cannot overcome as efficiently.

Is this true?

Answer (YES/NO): NO